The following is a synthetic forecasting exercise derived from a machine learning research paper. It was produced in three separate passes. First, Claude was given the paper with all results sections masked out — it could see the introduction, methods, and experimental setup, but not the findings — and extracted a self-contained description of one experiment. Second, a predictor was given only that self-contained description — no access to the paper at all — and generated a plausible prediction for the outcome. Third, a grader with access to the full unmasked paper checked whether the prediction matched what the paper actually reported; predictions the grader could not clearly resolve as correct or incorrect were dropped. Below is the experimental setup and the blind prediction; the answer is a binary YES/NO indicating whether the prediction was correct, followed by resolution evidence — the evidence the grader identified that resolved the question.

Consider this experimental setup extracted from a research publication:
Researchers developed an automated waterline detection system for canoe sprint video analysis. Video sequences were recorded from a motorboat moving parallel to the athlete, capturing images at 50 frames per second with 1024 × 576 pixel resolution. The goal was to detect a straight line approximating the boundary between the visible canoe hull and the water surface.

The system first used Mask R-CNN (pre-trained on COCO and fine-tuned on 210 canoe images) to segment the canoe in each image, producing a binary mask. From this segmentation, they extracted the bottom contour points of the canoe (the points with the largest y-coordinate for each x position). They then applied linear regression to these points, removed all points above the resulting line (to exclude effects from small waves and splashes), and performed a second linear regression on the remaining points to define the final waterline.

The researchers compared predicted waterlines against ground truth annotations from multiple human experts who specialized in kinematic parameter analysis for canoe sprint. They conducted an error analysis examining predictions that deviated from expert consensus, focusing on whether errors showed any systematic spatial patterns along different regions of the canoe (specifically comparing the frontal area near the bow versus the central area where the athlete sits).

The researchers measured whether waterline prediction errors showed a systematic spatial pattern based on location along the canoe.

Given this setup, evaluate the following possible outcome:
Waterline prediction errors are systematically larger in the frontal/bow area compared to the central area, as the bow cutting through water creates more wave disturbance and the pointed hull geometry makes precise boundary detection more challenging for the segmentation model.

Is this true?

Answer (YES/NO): YES